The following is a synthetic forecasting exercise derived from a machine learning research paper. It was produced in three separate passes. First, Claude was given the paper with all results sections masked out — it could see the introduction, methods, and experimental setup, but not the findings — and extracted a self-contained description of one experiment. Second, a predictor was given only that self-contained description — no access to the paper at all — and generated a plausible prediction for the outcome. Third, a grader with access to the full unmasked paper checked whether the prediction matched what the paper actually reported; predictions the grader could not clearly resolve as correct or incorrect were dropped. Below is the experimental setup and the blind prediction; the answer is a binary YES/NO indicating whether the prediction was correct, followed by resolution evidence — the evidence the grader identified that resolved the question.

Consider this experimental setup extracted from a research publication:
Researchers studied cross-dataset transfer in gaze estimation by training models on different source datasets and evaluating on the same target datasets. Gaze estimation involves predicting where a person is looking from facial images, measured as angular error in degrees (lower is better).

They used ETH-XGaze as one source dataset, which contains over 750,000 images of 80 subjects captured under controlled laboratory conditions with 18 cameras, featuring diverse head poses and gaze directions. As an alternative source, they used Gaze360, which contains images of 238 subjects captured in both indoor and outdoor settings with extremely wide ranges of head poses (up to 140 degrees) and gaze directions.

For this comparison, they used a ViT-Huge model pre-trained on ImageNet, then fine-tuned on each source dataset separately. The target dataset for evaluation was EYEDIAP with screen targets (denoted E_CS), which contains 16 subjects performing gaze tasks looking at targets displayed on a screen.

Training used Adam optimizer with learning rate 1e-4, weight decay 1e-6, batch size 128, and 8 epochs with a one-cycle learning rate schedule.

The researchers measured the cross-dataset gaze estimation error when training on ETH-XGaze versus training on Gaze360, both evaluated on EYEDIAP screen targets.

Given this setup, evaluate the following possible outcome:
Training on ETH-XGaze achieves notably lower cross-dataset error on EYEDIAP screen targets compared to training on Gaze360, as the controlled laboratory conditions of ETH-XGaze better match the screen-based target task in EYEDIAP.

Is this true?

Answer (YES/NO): NO